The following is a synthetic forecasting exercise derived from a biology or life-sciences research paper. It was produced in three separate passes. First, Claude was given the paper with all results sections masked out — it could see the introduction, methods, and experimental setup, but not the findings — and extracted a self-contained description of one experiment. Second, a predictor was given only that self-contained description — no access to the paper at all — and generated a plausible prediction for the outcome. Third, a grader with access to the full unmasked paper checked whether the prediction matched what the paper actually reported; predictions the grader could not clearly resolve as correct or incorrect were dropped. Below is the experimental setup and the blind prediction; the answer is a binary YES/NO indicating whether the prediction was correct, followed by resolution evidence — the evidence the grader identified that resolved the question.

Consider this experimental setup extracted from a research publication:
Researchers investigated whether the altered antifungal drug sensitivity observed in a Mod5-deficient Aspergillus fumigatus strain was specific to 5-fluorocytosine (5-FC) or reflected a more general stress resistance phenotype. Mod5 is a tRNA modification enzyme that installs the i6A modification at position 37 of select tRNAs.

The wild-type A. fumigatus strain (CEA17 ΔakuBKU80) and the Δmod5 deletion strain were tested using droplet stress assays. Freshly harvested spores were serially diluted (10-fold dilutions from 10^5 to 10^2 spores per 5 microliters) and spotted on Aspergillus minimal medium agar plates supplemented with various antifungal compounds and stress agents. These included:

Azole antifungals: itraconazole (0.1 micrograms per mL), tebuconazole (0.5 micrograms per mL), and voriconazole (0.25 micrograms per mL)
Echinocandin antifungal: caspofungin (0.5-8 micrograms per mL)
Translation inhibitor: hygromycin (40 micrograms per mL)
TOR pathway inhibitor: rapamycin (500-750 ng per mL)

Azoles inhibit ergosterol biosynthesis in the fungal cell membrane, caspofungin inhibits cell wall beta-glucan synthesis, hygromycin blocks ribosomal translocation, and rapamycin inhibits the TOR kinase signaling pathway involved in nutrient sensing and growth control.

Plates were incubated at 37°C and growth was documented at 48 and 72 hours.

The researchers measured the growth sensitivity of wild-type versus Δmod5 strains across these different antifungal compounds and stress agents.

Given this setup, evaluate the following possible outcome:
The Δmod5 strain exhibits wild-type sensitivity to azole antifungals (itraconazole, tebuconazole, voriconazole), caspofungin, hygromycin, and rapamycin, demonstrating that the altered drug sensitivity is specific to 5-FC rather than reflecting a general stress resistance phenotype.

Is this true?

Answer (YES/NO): NO